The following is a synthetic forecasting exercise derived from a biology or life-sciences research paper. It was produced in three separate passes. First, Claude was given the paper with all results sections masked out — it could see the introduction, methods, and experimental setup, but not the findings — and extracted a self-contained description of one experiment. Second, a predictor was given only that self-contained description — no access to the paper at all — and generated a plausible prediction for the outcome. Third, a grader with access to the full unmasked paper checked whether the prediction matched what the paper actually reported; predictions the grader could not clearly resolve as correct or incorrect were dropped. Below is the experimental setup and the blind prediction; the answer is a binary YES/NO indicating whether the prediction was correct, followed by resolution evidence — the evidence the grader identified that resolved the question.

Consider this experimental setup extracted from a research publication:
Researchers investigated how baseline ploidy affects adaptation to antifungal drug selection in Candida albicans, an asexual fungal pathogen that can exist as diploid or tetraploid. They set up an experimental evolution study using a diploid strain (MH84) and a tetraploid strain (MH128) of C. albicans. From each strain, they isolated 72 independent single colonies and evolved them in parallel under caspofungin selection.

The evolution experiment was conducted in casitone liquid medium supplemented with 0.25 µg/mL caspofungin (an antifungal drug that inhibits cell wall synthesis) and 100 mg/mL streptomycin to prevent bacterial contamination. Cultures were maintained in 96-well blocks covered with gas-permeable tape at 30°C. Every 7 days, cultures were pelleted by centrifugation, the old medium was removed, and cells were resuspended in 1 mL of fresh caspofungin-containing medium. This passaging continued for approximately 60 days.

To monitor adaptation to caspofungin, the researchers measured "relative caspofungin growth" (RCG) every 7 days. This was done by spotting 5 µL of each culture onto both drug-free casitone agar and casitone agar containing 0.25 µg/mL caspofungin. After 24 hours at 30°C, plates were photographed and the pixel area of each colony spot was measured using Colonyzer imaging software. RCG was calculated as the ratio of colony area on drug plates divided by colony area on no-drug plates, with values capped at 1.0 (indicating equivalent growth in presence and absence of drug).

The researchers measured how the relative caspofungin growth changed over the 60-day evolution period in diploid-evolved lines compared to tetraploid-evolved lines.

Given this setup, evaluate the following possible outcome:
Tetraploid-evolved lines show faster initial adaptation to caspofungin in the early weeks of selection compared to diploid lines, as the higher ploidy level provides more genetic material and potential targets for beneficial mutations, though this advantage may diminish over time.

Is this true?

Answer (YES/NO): NO